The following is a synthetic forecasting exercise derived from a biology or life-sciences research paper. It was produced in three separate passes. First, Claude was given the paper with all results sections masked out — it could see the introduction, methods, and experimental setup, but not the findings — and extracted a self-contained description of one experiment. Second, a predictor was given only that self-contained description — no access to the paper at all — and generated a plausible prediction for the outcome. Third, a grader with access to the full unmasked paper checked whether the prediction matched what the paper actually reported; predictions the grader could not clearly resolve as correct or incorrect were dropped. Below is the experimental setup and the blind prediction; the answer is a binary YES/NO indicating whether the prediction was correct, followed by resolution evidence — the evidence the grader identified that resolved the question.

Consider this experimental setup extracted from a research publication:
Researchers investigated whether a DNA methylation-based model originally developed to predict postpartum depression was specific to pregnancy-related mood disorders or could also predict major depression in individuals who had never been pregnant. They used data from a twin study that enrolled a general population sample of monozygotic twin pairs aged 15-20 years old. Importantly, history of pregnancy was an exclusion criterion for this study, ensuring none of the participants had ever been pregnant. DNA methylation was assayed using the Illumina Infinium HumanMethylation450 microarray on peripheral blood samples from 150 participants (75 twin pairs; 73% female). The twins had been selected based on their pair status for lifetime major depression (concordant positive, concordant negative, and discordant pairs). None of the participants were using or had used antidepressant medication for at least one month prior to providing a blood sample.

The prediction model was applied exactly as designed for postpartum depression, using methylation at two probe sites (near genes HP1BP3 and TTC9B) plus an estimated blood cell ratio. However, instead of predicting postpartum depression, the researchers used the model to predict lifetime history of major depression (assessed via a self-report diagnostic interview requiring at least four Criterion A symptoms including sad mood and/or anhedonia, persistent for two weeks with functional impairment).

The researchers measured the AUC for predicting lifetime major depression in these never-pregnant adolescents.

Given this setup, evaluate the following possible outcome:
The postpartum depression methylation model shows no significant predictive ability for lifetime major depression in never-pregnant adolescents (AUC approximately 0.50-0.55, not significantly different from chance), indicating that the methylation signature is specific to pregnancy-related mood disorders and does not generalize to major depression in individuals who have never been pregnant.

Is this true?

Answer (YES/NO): NO